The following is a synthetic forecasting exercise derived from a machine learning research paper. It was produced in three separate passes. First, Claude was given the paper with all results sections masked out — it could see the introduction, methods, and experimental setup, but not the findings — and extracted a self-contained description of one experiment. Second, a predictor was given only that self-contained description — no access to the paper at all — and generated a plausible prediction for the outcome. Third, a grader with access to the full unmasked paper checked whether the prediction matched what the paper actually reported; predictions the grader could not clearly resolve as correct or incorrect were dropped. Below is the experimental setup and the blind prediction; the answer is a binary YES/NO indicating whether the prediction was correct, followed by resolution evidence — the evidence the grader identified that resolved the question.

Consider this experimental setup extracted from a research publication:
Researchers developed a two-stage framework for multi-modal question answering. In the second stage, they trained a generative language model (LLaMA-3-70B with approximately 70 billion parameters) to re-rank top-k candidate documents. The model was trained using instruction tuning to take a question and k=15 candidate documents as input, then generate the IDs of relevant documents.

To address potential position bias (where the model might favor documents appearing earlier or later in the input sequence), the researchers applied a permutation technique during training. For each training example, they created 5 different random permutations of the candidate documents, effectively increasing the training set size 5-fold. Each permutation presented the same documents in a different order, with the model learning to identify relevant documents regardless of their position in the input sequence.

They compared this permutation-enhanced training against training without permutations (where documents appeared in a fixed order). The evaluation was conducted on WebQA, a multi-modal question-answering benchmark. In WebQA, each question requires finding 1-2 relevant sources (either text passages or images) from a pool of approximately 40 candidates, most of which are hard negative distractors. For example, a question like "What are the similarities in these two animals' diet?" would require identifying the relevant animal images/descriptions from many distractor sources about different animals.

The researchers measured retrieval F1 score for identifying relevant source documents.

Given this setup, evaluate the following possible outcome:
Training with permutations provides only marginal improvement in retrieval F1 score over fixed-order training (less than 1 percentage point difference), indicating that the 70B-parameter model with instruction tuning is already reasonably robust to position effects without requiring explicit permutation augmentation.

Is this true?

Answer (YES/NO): NO